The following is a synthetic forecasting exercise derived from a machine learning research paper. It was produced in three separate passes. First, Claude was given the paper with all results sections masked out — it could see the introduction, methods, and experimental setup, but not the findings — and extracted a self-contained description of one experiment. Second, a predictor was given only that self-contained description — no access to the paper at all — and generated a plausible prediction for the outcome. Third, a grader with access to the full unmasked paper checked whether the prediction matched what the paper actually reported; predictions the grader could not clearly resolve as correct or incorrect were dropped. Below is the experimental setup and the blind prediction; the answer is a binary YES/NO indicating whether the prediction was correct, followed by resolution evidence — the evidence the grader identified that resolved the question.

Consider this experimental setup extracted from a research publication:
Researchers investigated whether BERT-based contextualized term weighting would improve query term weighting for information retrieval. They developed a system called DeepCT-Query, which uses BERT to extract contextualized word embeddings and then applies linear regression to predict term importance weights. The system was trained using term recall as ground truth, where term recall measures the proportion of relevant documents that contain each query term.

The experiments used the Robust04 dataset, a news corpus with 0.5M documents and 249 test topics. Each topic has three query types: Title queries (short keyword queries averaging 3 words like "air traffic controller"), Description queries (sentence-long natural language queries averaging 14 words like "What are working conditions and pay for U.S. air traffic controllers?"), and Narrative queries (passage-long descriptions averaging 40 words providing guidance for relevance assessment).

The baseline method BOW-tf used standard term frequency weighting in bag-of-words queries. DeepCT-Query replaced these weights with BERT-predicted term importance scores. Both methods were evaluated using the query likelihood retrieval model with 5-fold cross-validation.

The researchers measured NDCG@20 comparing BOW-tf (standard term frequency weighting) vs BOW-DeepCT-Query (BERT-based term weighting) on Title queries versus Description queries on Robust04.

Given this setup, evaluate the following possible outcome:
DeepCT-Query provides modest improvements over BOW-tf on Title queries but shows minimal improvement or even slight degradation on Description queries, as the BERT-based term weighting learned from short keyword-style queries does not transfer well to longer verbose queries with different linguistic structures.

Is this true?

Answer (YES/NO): NO